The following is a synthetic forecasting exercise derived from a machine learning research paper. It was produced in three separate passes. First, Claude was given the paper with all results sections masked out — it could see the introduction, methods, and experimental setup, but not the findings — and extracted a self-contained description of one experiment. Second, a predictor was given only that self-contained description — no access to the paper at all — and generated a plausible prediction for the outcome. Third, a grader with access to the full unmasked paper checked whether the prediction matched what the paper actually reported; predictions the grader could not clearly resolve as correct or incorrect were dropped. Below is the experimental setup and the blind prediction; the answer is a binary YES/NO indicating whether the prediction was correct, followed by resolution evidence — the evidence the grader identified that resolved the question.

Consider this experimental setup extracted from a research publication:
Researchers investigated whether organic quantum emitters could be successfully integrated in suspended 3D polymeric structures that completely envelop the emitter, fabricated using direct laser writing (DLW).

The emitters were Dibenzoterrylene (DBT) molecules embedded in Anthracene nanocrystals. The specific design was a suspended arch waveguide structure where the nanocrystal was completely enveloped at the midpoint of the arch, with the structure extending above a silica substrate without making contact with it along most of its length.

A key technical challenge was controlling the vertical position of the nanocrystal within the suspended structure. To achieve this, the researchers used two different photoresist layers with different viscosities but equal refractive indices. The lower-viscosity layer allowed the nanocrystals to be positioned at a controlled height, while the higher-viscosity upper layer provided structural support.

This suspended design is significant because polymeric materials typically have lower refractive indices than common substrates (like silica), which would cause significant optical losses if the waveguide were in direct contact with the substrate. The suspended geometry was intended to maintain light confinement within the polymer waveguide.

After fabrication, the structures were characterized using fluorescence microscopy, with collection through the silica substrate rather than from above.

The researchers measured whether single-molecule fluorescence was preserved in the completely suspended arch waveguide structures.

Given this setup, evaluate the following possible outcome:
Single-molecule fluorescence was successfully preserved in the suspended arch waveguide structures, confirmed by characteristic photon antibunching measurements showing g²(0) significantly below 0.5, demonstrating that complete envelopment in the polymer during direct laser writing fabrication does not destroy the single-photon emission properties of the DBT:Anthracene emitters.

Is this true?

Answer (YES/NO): NO